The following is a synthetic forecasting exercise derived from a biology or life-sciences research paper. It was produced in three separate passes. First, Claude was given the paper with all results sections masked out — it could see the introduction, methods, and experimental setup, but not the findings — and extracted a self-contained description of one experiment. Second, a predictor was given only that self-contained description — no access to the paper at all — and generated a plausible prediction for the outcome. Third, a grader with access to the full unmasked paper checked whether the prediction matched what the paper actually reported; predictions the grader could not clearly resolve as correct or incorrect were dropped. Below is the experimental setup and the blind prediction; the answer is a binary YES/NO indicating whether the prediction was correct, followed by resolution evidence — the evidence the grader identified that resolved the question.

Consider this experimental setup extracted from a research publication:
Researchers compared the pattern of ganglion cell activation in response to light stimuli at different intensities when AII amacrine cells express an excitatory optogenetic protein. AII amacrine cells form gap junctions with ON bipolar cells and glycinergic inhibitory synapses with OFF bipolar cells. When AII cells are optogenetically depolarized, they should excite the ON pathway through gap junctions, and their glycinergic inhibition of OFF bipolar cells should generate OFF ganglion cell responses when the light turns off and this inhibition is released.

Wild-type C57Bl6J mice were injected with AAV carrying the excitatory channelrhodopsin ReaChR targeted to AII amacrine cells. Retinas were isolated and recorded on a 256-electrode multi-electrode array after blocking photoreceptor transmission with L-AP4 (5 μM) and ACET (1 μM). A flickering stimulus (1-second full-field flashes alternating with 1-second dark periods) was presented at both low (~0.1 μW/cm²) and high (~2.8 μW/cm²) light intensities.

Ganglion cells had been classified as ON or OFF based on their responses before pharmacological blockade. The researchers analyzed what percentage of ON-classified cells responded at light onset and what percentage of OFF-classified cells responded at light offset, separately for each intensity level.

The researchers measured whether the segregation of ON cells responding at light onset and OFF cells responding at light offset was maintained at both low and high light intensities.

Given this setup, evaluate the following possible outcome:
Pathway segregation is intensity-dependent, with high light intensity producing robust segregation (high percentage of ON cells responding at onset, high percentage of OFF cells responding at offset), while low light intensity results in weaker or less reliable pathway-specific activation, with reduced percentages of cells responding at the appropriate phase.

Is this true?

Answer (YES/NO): NO